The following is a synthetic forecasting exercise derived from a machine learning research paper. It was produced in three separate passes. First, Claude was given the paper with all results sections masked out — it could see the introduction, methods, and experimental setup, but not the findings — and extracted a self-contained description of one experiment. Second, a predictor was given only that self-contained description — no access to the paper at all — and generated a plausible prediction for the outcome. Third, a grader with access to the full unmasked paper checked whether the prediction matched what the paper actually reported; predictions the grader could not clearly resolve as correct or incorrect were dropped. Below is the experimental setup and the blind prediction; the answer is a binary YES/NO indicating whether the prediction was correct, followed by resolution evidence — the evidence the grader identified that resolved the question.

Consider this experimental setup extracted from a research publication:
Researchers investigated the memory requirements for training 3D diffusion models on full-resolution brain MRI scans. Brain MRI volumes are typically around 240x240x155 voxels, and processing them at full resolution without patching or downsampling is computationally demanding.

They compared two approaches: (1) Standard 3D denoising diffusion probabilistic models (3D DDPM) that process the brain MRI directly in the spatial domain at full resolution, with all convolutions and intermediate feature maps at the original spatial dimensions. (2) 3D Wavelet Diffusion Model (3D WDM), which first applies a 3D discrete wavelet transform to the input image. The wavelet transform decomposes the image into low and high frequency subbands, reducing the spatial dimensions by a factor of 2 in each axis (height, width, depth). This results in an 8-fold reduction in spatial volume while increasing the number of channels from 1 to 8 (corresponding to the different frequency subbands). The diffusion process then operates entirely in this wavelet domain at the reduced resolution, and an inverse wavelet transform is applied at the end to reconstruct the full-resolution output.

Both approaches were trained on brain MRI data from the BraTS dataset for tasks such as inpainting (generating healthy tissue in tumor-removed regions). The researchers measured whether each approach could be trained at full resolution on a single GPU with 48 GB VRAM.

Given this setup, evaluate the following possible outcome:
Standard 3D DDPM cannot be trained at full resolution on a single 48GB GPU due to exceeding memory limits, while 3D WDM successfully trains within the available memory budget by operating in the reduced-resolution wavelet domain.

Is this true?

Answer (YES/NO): YES